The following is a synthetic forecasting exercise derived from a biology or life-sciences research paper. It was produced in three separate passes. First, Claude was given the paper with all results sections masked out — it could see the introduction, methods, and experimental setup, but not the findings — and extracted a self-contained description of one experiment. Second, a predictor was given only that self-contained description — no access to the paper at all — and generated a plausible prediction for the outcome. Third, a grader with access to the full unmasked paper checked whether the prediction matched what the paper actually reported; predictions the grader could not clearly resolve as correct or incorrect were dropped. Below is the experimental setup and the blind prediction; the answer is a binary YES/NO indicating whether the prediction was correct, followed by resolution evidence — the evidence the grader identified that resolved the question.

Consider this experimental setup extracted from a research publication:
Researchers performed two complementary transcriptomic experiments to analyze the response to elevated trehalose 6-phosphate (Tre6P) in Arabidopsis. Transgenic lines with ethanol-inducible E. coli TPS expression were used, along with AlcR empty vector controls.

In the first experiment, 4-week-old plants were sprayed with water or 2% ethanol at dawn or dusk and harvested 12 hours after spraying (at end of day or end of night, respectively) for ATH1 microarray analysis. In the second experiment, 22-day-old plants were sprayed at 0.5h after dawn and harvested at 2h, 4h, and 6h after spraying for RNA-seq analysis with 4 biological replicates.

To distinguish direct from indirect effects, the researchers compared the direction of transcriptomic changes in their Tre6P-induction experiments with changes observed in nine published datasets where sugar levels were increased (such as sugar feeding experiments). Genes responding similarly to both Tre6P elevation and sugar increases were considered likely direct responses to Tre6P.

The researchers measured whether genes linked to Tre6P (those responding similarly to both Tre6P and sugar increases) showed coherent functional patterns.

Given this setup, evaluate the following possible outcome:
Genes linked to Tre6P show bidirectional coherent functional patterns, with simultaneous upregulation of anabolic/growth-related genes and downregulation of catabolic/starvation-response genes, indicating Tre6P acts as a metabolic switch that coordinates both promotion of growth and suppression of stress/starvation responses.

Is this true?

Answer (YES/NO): NO